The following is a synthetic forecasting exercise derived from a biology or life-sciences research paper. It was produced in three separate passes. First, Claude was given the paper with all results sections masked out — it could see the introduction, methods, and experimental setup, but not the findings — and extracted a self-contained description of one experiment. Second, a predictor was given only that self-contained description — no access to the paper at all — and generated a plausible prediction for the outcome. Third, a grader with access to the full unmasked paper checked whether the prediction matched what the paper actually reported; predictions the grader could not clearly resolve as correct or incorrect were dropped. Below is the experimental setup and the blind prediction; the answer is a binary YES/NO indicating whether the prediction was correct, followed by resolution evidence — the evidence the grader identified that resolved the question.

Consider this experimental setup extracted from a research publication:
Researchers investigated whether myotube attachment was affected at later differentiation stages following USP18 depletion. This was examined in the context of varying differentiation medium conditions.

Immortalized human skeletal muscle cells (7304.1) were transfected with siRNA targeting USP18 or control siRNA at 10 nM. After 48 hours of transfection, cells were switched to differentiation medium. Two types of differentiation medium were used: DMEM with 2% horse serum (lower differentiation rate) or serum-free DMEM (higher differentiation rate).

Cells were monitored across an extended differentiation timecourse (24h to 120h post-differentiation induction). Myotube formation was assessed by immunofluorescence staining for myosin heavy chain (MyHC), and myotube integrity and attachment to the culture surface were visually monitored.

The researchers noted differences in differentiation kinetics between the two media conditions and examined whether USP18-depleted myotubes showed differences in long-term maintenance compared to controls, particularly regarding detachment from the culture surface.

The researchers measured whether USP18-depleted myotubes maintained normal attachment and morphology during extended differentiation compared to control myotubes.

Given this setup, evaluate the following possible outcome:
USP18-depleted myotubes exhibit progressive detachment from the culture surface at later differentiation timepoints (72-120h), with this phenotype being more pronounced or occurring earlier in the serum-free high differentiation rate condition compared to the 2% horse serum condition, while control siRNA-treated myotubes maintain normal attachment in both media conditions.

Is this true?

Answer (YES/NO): NO